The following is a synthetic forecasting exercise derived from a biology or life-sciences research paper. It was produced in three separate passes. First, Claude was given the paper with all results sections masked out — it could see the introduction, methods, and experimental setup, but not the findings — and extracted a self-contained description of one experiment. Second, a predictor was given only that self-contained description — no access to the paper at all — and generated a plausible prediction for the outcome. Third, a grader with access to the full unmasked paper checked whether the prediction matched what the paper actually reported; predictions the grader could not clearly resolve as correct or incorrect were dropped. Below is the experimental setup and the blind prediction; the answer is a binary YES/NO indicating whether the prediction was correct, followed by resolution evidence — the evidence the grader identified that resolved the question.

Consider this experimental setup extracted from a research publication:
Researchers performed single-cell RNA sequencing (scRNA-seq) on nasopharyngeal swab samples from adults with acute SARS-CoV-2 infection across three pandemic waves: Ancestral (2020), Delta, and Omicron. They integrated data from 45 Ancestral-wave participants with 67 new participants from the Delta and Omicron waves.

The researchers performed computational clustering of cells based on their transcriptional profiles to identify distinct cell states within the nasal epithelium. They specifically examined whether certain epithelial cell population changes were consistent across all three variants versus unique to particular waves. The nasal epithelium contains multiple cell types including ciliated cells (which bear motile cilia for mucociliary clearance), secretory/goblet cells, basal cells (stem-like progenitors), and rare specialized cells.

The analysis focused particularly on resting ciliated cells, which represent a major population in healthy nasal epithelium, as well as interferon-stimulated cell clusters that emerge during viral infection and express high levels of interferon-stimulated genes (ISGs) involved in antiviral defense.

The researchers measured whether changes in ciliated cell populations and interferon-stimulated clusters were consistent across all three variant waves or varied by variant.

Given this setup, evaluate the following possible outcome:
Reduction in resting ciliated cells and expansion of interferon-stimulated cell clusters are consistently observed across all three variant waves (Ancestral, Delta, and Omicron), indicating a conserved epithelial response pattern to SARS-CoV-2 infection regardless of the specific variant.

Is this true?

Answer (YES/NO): YES